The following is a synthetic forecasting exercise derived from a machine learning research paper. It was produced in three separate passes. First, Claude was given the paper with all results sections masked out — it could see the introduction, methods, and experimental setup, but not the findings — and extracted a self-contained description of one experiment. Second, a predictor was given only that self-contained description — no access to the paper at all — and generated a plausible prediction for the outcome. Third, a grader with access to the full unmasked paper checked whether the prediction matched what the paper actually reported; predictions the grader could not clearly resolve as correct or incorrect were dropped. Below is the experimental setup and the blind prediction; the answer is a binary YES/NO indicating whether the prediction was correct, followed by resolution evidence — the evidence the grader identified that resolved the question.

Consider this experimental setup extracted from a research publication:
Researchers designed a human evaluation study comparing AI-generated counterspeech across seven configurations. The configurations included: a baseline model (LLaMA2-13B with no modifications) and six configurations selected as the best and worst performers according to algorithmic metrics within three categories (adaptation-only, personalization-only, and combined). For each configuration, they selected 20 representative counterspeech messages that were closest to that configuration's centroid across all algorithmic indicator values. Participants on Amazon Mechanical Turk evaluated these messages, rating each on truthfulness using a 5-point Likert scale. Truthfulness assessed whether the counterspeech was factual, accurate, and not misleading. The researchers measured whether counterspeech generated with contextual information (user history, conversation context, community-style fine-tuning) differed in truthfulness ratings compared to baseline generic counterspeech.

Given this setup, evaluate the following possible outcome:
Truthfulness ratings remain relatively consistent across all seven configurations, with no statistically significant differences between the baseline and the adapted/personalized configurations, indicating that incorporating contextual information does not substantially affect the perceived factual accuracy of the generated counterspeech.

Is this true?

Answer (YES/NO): NO